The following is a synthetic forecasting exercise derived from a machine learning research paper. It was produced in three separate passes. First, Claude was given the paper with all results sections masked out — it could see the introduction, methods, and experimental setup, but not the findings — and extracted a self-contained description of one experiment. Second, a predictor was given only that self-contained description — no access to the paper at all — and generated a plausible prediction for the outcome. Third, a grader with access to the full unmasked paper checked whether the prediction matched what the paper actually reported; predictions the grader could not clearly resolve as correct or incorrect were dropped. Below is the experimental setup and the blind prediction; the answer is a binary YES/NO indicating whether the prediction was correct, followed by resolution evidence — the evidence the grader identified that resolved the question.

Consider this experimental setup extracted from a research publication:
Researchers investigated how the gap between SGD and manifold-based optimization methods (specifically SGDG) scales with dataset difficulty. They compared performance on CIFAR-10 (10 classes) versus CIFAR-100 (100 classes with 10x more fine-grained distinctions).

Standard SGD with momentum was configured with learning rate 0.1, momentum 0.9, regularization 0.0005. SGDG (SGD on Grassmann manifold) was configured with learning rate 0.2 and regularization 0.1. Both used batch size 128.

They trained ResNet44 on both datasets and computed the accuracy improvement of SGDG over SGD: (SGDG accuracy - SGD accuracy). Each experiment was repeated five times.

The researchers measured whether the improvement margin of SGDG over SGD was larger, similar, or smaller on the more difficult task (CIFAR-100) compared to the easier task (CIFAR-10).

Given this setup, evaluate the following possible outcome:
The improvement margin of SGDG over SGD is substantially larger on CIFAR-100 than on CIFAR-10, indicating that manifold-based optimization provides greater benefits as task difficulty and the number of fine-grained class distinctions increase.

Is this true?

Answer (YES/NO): YES